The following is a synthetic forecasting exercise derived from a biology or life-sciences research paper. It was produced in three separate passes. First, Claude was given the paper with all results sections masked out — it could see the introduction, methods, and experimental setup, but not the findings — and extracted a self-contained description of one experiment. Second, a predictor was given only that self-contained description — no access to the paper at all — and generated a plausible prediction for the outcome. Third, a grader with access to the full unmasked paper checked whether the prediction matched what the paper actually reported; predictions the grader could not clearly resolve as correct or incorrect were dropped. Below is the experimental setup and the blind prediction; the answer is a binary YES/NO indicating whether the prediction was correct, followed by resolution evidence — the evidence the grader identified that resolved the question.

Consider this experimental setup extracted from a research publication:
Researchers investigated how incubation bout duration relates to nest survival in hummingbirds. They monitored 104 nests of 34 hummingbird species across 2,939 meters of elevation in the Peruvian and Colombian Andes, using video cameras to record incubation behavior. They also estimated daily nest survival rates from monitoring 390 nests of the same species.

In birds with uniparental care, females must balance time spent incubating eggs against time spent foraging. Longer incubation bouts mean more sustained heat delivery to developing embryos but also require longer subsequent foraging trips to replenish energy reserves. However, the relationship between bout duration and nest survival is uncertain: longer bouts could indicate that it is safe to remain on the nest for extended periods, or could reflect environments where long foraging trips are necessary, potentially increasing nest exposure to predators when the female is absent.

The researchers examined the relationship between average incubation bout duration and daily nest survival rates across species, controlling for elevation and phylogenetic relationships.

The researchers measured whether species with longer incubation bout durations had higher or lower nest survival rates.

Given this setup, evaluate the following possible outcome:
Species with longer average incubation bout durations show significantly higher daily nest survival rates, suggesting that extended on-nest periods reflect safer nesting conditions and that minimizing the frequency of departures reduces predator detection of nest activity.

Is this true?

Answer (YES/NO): NO